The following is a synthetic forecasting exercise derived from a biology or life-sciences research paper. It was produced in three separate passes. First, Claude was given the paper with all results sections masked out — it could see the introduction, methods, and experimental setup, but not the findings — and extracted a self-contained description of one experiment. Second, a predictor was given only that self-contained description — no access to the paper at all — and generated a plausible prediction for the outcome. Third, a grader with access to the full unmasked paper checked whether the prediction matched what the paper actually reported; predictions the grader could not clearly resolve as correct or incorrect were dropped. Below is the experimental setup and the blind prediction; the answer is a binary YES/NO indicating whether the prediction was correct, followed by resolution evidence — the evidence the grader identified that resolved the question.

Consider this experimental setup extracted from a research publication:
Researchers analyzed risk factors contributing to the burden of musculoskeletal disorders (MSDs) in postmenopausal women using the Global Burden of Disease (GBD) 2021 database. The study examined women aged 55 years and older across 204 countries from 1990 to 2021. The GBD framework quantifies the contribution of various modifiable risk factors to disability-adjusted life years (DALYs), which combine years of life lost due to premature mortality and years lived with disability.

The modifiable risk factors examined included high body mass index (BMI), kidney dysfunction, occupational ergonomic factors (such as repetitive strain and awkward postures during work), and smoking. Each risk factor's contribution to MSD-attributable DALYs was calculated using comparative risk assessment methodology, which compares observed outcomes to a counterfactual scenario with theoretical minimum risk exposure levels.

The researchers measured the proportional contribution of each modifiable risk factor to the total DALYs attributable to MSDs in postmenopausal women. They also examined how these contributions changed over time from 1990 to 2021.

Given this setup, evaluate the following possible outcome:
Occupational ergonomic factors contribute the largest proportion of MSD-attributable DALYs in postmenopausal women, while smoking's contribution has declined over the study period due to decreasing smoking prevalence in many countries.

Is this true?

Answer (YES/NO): NO